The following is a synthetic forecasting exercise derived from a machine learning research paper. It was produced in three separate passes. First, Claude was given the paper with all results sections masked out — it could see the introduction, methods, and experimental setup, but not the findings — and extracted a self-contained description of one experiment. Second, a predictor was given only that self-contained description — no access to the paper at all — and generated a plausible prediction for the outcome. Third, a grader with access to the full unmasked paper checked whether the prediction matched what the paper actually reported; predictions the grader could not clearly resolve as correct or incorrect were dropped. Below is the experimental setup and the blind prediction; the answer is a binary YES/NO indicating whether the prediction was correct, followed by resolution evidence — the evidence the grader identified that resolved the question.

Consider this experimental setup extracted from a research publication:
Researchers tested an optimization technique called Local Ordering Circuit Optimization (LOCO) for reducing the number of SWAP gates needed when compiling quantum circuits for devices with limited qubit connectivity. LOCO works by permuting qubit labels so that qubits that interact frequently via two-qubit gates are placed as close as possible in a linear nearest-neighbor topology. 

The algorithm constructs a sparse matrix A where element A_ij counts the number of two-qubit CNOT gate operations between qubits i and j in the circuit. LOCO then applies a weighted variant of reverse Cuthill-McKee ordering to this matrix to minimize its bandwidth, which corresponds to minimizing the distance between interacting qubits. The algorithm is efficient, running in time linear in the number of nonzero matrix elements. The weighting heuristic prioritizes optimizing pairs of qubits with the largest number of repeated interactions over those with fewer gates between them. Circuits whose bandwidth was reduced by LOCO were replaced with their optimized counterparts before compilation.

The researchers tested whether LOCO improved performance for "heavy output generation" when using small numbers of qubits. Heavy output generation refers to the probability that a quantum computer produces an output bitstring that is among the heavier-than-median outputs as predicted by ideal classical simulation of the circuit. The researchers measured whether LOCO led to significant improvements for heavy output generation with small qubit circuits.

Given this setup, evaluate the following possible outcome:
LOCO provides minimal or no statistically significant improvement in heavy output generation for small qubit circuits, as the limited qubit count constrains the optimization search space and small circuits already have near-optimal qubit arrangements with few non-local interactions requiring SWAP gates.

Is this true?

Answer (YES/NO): YES